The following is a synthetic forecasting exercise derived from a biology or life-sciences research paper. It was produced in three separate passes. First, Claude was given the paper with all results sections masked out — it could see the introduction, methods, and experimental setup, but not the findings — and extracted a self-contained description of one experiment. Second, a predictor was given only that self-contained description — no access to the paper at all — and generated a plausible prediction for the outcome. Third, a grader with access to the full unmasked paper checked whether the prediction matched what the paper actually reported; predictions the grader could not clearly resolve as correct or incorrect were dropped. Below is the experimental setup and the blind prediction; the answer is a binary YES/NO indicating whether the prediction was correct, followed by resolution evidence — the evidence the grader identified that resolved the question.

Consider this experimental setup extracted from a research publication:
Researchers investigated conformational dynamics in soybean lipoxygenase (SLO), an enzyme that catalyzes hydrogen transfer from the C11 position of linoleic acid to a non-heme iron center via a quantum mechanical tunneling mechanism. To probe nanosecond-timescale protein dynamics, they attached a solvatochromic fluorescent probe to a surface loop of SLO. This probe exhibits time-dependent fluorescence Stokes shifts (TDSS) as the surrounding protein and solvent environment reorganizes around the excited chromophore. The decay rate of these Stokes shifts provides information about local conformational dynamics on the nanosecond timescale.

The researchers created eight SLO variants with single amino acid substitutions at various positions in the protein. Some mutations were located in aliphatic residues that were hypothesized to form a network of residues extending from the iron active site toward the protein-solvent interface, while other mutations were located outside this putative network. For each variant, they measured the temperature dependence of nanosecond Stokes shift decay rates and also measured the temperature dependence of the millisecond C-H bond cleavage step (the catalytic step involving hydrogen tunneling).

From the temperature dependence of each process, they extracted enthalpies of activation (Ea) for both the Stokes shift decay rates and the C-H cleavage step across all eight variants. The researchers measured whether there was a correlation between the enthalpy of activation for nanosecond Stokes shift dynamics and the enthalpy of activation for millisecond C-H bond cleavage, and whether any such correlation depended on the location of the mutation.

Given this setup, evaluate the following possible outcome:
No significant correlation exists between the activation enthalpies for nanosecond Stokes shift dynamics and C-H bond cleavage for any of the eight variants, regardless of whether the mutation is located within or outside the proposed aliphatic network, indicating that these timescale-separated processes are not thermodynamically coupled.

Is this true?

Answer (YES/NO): NO